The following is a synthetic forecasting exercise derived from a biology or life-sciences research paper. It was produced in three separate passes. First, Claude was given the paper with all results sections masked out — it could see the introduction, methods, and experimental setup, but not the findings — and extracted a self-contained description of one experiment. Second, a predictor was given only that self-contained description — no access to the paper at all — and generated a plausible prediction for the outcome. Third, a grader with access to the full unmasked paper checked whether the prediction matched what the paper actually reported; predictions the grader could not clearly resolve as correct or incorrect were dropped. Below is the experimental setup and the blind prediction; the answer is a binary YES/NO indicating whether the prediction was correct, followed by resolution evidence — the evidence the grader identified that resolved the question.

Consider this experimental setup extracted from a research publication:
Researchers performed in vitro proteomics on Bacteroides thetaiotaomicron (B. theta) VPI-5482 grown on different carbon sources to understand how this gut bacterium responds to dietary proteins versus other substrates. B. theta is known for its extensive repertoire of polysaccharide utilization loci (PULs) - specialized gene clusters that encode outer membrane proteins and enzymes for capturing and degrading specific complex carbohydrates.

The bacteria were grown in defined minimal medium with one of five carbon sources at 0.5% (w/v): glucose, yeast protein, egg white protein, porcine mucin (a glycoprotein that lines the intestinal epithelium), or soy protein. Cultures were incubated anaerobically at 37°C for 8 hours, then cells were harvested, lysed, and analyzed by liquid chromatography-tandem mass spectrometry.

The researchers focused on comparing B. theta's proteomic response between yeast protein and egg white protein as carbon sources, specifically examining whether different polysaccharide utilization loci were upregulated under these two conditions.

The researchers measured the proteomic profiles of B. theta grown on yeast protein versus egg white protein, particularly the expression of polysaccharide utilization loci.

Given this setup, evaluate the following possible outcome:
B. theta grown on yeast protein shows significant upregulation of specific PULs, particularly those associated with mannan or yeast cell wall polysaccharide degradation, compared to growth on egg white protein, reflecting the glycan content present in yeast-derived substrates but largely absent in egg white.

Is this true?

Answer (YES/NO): YES